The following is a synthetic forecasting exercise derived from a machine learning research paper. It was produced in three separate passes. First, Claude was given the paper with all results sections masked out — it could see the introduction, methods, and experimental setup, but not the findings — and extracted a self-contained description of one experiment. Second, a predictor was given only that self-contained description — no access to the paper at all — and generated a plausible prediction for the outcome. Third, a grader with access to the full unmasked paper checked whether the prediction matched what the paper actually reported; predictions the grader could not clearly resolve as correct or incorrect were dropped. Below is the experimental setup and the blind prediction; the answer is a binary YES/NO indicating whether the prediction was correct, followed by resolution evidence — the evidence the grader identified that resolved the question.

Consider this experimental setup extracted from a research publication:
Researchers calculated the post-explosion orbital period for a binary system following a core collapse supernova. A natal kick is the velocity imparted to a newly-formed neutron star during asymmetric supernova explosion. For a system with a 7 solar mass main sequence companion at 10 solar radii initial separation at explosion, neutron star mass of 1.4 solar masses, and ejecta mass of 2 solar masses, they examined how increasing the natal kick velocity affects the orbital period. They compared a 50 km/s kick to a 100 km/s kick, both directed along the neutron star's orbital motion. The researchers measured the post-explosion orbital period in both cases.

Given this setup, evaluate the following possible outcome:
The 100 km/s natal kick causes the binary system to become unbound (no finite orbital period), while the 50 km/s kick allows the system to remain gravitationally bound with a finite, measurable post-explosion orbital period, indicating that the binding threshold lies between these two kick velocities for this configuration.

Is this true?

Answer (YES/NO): NO